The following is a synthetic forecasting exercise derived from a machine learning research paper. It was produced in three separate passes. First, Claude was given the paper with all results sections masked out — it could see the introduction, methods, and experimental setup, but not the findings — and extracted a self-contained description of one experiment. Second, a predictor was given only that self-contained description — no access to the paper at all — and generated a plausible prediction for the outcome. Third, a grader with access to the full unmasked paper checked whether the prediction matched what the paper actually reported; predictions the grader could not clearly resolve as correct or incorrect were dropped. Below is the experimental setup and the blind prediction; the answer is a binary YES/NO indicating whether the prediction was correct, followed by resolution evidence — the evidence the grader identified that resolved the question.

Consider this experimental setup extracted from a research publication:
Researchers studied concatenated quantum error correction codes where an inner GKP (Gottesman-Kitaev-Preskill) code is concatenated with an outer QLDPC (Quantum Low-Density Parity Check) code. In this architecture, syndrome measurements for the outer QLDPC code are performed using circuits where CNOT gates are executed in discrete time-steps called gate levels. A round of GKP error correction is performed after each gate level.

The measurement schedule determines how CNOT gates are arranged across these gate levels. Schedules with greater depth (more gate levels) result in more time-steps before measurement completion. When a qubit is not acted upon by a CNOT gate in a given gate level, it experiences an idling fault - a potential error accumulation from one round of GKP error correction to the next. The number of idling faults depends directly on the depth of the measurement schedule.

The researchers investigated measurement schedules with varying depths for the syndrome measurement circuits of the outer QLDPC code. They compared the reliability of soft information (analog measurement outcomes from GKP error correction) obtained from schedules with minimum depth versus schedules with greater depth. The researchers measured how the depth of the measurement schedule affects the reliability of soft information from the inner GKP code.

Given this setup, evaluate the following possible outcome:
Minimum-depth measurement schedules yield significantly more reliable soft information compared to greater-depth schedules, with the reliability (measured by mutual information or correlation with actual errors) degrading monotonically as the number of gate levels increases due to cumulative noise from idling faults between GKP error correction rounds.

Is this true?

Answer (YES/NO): YES